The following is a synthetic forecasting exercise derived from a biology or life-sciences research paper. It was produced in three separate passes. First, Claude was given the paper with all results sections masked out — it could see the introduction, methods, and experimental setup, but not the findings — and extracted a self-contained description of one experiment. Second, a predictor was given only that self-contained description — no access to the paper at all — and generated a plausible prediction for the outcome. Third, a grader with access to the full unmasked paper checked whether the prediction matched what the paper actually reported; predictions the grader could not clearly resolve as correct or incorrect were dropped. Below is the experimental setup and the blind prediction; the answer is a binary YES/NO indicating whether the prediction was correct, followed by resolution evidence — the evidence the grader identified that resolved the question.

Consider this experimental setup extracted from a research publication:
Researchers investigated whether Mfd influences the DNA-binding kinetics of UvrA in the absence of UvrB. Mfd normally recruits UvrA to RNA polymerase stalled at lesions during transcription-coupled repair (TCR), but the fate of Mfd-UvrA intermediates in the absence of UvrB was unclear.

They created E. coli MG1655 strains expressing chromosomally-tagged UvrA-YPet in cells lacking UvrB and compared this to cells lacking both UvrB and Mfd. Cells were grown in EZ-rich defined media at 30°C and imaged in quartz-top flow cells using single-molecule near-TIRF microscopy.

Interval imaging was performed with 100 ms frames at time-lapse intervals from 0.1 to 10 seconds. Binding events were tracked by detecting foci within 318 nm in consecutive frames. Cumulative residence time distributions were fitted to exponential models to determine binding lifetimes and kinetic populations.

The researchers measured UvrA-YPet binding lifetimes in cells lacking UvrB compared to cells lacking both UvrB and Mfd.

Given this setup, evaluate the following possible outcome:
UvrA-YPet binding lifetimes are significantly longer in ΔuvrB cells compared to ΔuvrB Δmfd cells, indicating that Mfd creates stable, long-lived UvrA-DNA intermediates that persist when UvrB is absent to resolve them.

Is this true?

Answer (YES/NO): YES